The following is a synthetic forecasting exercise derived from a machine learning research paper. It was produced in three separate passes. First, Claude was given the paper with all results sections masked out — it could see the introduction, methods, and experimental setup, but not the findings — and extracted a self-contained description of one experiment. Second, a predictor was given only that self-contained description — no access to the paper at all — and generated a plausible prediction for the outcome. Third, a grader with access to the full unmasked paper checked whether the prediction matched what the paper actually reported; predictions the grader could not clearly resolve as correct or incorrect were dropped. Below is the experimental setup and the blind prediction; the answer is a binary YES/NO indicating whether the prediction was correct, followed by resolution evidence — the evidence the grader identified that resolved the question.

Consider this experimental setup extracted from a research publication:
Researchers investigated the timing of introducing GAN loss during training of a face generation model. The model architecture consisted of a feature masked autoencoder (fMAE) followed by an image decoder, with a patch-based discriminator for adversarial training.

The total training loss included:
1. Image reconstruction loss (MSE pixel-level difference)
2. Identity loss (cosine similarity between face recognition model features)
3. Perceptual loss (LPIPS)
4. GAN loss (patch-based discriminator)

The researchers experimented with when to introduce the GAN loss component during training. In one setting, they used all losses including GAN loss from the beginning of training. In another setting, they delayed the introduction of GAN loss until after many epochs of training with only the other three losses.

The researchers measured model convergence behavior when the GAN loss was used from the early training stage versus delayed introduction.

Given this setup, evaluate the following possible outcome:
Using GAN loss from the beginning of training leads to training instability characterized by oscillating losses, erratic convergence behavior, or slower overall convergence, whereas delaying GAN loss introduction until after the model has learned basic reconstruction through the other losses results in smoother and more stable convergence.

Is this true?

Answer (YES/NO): YES